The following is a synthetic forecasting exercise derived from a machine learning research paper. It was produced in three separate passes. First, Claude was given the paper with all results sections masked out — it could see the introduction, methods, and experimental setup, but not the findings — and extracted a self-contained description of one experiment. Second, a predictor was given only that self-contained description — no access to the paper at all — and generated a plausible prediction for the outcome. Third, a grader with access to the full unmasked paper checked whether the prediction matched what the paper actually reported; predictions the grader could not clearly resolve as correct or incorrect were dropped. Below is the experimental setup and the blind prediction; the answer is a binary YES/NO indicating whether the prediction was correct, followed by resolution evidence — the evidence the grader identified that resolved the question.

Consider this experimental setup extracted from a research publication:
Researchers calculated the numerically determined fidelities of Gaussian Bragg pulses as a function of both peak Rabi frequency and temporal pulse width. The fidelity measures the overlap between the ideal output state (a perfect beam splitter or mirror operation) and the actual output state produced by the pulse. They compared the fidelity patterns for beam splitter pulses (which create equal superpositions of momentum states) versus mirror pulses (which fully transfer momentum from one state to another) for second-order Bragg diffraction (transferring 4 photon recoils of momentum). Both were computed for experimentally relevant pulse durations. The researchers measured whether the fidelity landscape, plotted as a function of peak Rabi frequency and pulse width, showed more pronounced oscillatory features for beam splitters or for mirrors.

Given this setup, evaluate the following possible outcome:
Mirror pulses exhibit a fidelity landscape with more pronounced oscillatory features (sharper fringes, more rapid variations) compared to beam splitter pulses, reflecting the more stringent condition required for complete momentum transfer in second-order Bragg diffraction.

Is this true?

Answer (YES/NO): NO